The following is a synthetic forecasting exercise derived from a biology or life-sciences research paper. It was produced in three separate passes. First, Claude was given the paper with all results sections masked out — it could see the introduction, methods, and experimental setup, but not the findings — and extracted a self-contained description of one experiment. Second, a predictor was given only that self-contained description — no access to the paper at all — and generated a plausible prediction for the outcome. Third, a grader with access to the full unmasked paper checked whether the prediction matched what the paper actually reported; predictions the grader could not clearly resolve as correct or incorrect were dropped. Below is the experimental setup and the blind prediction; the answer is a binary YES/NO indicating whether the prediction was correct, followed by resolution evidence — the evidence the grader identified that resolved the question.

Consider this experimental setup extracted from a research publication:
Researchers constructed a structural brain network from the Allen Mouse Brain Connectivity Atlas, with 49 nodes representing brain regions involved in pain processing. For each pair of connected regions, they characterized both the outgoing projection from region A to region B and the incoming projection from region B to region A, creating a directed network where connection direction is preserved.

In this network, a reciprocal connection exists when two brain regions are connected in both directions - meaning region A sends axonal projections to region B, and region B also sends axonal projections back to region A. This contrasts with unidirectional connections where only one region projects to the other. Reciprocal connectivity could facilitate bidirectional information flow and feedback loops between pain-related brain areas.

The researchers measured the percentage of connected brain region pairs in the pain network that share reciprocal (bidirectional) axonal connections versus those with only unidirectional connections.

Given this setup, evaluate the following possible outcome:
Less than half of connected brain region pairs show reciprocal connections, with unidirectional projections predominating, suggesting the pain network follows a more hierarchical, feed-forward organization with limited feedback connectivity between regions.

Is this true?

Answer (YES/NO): NO